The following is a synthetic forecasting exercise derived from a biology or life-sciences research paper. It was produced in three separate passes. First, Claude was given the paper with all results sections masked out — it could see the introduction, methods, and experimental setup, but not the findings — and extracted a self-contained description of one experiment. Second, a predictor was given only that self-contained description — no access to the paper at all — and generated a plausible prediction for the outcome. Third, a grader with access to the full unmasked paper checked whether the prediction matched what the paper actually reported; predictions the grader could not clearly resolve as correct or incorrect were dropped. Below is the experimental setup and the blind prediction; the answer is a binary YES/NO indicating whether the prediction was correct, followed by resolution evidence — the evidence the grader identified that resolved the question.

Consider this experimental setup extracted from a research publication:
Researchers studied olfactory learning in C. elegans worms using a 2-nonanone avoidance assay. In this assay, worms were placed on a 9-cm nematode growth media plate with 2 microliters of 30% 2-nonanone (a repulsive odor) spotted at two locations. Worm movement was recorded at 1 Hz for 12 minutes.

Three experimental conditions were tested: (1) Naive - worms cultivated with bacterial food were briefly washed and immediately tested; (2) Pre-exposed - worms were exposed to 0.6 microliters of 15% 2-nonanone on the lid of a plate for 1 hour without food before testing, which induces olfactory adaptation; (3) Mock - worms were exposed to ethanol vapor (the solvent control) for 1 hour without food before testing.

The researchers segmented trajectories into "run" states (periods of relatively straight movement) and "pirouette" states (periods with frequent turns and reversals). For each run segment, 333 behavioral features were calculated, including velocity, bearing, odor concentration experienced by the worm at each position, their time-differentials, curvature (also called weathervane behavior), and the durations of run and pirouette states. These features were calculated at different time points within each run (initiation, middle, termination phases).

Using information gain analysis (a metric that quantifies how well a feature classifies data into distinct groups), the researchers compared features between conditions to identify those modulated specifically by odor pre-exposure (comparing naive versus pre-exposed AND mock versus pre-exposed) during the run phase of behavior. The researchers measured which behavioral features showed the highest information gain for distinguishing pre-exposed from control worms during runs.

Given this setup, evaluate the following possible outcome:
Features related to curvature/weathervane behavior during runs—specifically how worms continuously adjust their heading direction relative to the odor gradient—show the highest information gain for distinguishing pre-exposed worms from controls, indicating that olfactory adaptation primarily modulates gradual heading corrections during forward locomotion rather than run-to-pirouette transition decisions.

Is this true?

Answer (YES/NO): NO